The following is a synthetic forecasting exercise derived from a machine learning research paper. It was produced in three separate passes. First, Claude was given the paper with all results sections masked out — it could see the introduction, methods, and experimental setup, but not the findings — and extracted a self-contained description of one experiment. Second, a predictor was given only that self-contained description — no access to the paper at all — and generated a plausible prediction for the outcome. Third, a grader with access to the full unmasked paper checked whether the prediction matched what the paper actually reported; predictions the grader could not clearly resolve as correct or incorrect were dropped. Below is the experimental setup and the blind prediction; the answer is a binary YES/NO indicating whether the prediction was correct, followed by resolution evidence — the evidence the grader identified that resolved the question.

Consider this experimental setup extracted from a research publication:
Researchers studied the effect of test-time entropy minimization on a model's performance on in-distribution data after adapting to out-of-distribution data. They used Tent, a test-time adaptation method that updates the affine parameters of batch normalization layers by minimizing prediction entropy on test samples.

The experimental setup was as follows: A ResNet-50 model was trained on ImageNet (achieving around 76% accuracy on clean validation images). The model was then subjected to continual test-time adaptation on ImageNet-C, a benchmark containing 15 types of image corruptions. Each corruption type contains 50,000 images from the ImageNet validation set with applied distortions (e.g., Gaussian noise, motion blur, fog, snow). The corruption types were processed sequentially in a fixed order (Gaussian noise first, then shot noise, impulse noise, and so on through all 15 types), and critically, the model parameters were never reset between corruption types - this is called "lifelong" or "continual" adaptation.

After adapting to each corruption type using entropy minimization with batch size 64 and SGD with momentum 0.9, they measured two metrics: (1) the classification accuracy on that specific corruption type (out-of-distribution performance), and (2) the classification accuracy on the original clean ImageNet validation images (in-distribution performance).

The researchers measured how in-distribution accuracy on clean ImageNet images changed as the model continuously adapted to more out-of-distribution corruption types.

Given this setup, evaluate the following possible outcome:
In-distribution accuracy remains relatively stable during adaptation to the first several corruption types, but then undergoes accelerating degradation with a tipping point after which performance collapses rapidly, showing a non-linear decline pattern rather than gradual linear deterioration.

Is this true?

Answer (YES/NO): NO